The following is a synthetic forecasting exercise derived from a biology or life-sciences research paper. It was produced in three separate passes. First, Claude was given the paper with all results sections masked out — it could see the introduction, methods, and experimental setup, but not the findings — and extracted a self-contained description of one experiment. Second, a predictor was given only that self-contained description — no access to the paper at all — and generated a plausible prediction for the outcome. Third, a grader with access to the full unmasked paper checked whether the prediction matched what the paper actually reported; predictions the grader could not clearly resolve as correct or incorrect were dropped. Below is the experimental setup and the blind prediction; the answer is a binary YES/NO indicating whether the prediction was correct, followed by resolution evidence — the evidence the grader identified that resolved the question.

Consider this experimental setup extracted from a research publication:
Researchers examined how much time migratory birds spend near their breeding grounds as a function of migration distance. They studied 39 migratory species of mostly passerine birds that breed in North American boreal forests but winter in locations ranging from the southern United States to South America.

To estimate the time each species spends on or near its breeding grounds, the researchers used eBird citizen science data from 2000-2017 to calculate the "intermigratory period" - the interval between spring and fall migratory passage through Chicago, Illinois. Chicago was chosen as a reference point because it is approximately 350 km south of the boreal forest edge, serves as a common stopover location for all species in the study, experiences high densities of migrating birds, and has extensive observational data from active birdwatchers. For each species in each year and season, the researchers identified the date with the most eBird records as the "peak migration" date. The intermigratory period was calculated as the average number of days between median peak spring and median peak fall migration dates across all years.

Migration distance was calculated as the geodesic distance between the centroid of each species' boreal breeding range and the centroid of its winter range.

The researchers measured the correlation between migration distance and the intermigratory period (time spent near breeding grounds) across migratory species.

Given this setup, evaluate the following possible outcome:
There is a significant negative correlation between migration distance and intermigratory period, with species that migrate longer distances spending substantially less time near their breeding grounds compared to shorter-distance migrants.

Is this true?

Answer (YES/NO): YES